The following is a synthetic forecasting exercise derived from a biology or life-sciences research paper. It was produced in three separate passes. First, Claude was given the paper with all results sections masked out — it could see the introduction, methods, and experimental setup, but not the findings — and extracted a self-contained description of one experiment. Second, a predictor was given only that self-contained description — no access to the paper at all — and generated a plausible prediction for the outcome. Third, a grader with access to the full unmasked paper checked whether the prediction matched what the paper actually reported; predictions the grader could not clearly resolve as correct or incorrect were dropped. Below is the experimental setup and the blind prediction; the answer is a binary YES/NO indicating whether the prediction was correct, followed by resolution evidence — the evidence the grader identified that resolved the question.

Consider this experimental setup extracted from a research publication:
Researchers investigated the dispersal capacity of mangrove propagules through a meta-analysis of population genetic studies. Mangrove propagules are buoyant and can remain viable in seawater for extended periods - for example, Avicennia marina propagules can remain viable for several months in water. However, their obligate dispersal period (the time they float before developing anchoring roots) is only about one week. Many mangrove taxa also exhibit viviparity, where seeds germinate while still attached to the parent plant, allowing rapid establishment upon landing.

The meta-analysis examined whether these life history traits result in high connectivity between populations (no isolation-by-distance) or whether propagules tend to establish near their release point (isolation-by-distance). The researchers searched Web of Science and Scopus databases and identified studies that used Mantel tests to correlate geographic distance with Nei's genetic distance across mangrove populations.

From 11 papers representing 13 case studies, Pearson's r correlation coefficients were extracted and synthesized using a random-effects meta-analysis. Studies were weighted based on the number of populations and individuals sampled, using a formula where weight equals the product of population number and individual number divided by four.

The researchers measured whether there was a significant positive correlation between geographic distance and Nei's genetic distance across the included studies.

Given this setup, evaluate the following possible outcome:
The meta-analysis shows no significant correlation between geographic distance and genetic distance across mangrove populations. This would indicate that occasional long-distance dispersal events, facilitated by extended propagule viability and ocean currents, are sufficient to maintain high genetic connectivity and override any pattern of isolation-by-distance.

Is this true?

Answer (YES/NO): NO